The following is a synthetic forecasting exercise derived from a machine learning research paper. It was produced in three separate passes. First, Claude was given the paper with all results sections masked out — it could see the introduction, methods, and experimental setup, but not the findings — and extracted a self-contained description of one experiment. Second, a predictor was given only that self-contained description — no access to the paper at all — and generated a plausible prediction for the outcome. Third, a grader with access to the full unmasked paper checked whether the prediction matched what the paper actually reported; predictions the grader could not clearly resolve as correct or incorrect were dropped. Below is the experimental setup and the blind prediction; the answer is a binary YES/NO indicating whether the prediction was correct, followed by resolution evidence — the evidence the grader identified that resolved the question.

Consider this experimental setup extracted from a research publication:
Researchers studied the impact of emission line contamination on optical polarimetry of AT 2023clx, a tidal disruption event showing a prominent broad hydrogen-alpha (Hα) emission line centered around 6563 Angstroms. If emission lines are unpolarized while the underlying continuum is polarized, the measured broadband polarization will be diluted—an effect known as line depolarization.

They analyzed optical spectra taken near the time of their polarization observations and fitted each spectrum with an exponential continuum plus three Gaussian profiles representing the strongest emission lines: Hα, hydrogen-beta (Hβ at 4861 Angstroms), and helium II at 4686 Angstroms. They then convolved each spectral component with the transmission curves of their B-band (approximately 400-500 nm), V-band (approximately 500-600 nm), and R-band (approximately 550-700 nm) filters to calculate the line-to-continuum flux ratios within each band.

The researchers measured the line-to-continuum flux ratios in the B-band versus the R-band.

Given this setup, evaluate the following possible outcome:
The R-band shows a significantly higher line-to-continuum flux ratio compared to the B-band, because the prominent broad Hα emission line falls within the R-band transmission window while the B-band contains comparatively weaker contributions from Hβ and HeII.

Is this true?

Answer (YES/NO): YES